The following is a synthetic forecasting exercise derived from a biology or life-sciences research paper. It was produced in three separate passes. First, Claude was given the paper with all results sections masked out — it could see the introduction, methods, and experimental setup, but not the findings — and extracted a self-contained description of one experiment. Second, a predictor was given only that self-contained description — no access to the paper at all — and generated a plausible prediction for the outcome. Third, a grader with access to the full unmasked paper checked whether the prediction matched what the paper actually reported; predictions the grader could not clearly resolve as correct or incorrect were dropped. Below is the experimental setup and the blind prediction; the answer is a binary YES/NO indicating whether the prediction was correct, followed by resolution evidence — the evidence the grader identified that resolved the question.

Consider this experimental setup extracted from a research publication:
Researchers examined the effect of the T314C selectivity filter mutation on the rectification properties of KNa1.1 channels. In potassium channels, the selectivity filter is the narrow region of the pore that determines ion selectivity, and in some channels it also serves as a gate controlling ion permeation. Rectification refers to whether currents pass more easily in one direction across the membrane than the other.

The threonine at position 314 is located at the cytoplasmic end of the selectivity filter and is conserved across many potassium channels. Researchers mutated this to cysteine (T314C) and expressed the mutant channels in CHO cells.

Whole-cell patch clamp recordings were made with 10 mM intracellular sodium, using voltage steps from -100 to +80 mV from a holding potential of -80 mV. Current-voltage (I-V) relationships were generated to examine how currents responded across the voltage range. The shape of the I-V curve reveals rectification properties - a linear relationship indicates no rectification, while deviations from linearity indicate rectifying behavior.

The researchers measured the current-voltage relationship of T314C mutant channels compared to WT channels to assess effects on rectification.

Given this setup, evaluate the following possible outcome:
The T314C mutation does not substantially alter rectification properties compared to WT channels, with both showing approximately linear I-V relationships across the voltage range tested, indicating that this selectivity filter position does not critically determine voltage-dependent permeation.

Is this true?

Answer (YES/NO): NO